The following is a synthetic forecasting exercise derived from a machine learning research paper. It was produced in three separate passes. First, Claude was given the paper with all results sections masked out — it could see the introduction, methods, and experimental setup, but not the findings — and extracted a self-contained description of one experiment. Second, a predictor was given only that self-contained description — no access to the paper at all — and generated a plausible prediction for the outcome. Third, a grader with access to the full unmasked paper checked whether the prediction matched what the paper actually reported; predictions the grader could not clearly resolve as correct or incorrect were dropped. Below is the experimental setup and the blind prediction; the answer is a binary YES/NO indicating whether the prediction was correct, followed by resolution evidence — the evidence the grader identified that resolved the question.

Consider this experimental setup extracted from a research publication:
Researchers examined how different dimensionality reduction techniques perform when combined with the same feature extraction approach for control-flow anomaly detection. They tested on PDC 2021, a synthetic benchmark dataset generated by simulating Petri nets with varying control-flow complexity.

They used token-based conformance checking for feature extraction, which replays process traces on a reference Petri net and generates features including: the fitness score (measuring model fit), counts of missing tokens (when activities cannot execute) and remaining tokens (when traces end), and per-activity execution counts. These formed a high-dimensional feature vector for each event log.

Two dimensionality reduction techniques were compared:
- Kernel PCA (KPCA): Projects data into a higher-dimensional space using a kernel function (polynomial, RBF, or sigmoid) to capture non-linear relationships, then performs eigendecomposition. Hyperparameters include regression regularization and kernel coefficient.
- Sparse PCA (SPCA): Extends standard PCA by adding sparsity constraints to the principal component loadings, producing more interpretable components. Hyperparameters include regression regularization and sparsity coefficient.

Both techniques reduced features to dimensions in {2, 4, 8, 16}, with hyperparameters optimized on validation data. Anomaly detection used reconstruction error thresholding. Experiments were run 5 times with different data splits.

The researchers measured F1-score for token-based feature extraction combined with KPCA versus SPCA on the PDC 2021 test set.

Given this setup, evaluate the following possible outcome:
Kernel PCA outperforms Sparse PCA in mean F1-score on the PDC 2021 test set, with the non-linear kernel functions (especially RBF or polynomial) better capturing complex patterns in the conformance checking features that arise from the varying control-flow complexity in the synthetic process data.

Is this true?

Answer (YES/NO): NO